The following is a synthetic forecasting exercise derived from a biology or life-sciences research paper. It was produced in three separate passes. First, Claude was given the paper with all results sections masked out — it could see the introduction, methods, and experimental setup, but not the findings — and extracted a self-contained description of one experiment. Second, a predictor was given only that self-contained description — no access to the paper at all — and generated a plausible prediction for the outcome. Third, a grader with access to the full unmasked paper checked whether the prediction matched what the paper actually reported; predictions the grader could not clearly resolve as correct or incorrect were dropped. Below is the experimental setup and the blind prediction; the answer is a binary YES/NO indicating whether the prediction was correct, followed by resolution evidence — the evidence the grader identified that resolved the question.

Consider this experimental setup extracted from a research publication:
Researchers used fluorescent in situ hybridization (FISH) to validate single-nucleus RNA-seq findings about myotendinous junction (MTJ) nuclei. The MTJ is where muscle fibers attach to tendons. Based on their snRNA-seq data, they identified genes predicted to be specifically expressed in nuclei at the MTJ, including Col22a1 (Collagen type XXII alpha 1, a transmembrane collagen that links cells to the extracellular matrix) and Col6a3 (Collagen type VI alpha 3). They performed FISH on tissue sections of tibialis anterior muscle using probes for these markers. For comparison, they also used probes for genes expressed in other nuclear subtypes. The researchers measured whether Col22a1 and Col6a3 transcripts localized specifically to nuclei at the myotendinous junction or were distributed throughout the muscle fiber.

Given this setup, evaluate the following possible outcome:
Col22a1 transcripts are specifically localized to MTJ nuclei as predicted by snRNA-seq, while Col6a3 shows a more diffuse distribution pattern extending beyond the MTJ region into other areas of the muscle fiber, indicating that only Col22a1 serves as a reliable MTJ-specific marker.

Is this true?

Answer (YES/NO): NO